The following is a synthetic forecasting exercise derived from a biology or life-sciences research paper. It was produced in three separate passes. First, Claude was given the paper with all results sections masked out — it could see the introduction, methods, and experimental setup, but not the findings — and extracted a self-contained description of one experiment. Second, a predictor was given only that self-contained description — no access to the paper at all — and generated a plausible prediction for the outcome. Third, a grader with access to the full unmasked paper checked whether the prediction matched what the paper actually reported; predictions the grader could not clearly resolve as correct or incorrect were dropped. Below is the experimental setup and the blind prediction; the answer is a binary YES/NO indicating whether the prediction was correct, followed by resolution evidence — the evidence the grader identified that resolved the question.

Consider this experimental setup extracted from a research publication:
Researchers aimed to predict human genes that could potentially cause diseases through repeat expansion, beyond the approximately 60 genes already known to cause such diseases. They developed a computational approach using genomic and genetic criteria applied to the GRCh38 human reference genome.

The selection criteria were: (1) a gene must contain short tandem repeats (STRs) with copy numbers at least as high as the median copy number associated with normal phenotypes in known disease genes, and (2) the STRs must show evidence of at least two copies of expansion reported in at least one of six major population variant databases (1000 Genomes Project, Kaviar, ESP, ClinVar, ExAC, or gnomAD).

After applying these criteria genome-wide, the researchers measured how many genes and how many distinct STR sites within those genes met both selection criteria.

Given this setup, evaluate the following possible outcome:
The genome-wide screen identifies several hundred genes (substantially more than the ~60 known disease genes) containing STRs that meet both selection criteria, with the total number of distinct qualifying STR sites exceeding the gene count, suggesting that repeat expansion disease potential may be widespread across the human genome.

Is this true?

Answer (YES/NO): YES